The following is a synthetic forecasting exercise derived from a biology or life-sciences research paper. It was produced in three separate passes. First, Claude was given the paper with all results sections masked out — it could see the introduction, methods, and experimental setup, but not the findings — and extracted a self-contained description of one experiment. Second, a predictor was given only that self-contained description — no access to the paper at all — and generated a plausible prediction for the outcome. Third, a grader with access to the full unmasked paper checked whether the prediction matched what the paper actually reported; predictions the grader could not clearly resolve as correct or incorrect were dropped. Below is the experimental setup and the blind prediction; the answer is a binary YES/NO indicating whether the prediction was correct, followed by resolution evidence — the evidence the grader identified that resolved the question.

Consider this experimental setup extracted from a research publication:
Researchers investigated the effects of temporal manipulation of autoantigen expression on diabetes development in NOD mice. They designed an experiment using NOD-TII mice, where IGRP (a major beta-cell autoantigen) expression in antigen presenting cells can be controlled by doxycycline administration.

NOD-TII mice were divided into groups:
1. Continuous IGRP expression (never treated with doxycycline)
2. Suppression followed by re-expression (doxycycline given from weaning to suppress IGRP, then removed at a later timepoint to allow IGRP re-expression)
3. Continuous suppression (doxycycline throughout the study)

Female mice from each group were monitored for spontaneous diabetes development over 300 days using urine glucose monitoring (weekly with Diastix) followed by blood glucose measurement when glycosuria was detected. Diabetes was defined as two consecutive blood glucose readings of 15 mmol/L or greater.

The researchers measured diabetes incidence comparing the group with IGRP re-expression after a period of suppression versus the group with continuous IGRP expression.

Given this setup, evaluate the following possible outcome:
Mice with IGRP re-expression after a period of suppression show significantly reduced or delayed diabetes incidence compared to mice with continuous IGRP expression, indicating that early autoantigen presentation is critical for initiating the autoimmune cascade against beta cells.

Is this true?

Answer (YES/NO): NO